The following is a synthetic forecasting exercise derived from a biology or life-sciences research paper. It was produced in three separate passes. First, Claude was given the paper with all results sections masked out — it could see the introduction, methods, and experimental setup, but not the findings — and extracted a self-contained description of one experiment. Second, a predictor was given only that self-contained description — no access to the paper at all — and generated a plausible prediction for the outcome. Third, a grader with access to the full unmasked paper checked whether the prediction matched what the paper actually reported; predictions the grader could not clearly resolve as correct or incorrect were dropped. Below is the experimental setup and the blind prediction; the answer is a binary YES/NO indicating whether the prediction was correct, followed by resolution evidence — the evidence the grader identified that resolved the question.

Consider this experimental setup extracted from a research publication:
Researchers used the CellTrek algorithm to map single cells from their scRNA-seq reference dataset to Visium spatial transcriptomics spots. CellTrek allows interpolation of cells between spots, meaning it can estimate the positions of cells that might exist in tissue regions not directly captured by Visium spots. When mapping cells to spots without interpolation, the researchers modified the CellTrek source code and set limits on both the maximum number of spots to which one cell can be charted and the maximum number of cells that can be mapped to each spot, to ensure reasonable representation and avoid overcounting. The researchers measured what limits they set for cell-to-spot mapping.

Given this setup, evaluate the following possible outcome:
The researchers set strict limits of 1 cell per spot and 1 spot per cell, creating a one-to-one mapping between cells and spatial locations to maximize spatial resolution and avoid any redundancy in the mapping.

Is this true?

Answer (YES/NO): NO